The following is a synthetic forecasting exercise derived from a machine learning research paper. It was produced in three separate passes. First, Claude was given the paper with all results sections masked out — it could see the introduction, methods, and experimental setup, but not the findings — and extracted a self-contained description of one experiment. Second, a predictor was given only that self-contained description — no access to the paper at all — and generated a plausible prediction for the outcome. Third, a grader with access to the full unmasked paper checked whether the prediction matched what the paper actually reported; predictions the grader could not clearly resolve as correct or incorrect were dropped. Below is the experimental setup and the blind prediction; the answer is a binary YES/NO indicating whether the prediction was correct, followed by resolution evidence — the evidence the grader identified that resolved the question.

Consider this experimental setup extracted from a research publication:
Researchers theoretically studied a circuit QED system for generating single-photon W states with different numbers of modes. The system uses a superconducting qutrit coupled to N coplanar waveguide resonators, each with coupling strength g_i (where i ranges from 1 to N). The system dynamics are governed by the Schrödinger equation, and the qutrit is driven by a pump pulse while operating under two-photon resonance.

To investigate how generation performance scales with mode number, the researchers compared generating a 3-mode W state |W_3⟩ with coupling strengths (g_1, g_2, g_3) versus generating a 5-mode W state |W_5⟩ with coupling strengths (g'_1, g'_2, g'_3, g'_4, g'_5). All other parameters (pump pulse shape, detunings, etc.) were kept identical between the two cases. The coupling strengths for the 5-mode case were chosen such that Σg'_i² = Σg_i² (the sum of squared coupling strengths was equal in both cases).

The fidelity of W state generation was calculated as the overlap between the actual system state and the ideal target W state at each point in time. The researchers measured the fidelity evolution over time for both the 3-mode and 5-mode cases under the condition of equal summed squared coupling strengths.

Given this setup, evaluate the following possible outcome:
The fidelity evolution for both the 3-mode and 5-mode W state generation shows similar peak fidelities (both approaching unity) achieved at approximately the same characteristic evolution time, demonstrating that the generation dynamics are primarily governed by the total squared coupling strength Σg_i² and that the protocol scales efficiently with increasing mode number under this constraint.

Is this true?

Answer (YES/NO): YES